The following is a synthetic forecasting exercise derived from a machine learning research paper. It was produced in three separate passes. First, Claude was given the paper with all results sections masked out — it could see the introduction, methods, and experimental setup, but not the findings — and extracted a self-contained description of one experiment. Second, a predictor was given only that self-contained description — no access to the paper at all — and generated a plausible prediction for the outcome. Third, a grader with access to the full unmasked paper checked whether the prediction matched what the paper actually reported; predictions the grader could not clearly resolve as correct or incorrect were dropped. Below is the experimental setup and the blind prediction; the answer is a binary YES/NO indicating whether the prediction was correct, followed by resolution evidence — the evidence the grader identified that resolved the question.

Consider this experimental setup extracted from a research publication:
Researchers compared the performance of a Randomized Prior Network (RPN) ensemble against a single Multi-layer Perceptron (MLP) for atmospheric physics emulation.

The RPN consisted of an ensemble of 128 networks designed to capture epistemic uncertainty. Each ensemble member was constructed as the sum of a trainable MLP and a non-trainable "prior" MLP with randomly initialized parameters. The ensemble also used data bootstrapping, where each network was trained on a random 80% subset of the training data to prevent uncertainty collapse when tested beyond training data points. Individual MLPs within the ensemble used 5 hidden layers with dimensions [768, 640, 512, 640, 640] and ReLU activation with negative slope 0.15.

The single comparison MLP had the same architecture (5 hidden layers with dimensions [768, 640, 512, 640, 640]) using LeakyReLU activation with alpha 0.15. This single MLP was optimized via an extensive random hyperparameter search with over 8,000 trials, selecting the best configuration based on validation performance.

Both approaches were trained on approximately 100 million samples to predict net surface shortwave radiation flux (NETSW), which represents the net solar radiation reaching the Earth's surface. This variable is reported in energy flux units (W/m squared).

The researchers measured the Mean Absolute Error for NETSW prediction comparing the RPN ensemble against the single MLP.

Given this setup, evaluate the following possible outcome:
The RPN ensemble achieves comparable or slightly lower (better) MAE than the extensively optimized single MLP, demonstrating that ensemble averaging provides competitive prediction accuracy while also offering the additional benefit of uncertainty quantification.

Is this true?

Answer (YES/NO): NO